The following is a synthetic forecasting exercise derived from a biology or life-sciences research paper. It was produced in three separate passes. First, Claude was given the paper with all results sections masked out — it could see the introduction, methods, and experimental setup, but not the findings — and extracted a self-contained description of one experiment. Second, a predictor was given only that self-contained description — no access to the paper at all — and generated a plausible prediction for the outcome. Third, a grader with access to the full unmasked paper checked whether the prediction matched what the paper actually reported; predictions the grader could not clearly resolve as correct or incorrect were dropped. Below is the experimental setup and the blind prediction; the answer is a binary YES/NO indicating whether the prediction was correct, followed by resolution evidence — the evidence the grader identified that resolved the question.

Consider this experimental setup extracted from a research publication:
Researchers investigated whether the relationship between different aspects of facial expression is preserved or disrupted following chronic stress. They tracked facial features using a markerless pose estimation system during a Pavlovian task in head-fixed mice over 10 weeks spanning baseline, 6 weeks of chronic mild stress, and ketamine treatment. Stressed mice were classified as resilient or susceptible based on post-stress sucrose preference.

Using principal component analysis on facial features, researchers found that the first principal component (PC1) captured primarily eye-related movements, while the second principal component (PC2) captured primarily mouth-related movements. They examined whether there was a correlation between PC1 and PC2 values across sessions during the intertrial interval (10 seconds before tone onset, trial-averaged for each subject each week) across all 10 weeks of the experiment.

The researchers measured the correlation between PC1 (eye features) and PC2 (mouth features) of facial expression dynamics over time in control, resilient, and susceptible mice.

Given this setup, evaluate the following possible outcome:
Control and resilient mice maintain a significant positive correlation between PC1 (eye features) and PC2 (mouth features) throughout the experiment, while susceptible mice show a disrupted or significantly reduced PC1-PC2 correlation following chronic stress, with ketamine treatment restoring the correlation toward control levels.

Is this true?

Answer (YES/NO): NO